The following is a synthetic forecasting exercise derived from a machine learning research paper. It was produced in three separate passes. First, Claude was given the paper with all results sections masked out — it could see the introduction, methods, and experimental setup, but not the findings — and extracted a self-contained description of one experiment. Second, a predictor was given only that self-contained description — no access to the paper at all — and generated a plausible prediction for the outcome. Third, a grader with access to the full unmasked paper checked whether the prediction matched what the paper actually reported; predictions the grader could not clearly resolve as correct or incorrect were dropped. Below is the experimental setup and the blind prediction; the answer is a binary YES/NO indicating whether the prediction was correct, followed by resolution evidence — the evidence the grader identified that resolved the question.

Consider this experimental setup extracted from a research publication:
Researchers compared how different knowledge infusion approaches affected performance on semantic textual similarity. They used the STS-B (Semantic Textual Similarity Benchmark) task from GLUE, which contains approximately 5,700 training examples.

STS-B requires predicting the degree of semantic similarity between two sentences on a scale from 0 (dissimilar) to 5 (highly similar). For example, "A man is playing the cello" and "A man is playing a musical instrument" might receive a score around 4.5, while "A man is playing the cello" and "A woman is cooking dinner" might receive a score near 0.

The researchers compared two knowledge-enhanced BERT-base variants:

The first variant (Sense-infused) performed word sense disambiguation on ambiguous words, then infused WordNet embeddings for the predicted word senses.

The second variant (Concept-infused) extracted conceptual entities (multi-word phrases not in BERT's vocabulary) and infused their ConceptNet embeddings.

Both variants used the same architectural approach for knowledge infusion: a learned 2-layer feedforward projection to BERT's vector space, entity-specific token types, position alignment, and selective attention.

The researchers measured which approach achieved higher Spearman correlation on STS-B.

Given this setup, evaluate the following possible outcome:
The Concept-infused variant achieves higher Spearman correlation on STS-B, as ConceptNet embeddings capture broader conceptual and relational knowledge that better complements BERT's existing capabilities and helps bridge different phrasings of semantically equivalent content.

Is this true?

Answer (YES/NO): YES